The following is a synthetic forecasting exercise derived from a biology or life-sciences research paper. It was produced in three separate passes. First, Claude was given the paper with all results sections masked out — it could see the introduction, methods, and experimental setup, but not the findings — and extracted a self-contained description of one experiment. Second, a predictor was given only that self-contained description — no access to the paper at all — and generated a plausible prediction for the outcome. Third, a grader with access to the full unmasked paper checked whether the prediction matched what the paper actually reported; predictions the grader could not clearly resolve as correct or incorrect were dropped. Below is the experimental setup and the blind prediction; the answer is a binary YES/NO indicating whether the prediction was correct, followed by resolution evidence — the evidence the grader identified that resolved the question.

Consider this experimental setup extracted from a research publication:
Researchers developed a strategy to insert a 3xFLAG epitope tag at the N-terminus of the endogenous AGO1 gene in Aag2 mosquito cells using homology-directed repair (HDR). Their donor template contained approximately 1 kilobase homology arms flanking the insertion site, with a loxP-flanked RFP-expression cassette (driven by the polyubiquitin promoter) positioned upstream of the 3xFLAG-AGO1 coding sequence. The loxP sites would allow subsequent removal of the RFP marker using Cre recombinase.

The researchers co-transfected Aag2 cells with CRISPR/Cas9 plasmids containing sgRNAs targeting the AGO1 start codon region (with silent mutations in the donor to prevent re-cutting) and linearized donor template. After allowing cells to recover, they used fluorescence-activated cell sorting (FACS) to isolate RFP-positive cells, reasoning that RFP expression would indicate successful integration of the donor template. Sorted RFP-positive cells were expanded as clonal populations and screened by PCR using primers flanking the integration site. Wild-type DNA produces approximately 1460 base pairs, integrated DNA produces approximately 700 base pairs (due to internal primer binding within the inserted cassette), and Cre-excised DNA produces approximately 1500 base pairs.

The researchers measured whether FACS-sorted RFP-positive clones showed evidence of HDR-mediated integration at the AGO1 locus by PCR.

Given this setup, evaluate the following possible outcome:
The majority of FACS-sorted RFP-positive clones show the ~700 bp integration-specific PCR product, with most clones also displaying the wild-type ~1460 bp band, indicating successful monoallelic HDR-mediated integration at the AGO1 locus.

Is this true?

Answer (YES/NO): NO